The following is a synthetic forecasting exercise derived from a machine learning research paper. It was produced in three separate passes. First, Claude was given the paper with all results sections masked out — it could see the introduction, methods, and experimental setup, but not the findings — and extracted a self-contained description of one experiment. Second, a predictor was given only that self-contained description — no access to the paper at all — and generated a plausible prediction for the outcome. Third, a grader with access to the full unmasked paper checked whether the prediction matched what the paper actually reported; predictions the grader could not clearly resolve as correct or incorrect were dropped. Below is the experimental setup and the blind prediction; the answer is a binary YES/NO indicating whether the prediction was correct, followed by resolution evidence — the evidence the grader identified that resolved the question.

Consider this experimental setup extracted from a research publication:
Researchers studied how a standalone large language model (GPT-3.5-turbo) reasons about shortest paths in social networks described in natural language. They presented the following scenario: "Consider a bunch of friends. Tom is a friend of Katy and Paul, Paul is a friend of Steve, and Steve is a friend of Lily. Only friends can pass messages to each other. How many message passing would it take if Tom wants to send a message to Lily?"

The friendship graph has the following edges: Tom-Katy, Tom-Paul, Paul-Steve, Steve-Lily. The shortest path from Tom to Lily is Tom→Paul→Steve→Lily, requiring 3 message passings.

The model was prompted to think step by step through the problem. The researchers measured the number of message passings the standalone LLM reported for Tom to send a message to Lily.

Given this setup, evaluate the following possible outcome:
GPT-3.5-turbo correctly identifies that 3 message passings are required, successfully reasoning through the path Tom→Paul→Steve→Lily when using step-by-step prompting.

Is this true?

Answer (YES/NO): NO